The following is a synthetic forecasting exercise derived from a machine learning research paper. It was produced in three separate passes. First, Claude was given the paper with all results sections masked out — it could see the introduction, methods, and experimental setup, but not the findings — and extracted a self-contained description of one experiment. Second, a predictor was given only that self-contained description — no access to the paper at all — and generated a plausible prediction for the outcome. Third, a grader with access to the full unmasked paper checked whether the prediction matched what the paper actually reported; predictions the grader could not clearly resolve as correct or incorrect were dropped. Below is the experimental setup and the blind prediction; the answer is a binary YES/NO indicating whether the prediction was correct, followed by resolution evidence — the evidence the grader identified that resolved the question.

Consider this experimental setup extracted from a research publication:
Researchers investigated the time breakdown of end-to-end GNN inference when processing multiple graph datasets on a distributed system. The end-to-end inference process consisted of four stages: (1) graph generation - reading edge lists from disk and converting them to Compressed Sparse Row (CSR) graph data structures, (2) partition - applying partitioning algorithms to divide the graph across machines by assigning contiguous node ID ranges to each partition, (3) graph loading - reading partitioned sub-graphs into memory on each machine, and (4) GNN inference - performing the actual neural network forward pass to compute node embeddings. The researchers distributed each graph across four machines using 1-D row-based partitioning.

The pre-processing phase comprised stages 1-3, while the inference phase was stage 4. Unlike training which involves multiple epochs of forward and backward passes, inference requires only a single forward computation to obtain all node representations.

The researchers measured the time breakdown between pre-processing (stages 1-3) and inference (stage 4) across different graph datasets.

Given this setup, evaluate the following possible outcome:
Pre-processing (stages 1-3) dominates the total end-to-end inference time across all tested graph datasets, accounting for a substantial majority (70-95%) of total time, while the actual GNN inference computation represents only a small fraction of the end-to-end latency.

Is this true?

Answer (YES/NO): YES